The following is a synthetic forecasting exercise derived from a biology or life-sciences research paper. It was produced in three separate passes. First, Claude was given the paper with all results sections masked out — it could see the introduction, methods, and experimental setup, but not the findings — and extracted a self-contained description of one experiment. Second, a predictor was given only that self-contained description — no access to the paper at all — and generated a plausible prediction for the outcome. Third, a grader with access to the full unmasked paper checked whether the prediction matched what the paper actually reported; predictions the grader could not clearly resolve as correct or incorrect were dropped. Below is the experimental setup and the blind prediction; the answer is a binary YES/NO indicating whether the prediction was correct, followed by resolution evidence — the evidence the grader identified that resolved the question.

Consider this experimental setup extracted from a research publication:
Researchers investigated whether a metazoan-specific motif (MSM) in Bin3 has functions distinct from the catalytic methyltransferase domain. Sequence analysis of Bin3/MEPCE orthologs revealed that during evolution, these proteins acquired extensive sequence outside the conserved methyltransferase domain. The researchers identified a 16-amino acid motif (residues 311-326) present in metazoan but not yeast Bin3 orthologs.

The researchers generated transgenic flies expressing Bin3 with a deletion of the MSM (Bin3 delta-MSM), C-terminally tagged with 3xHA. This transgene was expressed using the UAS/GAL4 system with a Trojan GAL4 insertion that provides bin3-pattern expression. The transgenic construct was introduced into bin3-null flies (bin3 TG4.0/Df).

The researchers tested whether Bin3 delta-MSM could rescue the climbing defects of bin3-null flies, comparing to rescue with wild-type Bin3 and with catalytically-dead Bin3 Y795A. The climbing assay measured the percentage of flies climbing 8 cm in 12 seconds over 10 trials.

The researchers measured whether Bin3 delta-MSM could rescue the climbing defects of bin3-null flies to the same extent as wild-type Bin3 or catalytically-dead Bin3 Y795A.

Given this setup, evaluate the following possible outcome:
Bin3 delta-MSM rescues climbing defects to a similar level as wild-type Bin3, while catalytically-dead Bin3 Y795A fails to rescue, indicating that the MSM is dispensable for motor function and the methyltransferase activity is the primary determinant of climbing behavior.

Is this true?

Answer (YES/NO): NO